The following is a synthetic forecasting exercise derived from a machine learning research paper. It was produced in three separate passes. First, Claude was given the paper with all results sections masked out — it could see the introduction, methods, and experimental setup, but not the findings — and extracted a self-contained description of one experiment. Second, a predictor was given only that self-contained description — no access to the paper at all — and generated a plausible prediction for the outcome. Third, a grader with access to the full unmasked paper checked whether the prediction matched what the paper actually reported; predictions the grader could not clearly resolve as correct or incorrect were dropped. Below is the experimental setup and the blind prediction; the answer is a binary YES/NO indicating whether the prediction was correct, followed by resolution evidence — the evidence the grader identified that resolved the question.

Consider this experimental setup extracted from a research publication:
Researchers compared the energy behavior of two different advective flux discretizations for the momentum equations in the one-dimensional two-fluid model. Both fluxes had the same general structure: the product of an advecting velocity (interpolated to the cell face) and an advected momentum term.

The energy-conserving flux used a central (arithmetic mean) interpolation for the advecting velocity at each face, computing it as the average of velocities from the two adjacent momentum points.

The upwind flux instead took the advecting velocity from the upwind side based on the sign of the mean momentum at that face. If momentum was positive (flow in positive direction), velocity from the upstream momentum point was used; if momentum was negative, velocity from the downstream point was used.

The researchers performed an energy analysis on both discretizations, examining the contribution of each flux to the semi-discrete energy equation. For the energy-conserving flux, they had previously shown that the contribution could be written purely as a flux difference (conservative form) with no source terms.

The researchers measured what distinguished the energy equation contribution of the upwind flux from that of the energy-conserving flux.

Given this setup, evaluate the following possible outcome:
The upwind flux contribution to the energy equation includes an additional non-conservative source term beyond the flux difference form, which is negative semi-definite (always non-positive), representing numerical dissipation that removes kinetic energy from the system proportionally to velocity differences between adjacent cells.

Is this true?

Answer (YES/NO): YES